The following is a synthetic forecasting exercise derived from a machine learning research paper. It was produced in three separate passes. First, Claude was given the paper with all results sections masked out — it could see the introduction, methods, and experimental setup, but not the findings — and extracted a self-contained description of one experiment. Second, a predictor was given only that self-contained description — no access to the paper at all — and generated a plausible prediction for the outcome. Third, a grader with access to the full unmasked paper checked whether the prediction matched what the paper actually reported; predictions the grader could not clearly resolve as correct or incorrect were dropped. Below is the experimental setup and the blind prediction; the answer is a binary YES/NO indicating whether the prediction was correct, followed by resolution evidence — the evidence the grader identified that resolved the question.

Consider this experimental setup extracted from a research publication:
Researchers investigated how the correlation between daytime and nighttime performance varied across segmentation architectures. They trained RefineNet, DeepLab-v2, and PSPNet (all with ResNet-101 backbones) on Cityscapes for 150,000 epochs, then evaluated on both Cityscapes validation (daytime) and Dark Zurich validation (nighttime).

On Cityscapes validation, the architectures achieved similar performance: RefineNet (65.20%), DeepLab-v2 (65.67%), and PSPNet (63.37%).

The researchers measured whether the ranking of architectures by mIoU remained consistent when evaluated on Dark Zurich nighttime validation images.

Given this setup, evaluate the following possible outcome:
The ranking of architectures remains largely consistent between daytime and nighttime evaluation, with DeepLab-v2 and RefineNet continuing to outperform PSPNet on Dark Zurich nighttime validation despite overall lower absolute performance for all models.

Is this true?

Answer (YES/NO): NO